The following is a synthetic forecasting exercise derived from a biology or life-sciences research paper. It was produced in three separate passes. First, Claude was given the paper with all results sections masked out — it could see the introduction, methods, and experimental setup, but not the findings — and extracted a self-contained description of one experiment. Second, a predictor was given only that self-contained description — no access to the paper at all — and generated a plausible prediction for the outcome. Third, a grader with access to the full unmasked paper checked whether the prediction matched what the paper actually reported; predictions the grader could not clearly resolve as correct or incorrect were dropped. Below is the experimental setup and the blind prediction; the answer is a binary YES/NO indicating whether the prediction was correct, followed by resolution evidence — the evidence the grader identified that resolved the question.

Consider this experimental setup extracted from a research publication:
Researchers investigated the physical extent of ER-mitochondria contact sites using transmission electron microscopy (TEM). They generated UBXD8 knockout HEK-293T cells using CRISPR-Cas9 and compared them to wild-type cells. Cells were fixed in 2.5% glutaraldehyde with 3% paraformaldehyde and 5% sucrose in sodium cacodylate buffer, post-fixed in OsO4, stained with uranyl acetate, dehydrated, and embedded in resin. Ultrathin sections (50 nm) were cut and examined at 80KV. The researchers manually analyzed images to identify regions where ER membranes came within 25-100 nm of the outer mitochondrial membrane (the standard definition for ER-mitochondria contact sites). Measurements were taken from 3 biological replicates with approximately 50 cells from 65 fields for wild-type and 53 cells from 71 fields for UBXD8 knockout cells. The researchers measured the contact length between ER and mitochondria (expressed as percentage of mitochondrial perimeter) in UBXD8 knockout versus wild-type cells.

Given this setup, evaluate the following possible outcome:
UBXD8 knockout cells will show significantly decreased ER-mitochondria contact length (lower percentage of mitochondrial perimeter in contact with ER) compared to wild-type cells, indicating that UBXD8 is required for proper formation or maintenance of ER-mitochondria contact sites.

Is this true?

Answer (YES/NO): NO